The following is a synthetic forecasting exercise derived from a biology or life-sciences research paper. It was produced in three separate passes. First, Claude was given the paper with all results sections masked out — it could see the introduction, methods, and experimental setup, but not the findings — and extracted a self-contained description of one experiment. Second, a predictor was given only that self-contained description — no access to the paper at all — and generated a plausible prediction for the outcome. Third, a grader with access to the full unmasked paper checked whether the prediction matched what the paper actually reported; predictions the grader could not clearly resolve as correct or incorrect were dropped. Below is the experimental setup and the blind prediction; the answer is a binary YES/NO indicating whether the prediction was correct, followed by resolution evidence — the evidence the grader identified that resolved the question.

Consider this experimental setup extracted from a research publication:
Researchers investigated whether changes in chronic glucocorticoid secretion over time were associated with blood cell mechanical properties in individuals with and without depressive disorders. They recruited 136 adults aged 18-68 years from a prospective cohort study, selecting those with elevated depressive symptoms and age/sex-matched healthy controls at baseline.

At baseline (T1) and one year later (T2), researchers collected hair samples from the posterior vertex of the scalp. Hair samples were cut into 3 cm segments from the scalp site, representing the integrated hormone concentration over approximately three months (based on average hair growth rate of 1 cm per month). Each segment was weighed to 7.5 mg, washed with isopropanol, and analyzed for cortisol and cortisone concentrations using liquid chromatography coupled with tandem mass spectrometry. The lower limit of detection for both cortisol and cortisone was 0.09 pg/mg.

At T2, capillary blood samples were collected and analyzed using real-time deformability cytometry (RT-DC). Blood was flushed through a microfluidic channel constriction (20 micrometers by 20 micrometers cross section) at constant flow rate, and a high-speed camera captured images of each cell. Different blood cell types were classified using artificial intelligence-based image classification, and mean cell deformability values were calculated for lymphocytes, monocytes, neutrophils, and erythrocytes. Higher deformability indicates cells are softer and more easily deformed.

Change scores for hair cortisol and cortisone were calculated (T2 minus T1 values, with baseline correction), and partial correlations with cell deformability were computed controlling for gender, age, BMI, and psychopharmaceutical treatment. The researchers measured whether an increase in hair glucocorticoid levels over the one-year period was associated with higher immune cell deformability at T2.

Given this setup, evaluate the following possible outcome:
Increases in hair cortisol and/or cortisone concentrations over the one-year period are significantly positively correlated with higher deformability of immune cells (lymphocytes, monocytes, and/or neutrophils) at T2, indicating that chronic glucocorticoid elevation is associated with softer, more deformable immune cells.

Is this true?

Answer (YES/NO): YES